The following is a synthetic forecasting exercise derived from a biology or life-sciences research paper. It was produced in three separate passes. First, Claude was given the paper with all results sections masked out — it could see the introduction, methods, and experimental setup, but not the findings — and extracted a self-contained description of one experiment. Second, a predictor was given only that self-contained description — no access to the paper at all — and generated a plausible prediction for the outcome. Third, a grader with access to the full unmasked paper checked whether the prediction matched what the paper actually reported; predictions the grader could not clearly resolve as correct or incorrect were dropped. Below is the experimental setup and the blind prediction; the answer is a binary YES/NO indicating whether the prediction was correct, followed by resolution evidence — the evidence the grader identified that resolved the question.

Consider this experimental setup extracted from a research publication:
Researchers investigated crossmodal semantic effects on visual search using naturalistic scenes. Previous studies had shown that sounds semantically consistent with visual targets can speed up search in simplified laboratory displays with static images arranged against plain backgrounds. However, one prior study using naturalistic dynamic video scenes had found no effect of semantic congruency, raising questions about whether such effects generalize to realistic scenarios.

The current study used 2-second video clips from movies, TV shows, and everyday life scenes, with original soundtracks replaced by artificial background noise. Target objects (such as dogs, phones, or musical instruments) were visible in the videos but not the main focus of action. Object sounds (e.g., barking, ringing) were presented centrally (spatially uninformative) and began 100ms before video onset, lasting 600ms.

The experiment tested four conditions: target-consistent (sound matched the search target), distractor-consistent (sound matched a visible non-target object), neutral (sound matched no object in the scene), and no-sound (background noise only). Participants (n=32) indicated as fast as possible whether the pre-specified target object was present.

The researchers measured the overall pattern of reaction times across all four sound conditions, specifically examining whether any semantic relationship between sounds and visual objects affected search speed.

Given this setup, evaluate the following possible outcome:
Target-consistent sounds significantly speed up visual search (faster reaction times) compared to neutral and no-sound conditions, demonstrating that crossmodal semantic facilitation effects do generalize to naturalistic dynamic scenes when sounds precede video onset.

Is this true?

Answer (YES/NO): YES